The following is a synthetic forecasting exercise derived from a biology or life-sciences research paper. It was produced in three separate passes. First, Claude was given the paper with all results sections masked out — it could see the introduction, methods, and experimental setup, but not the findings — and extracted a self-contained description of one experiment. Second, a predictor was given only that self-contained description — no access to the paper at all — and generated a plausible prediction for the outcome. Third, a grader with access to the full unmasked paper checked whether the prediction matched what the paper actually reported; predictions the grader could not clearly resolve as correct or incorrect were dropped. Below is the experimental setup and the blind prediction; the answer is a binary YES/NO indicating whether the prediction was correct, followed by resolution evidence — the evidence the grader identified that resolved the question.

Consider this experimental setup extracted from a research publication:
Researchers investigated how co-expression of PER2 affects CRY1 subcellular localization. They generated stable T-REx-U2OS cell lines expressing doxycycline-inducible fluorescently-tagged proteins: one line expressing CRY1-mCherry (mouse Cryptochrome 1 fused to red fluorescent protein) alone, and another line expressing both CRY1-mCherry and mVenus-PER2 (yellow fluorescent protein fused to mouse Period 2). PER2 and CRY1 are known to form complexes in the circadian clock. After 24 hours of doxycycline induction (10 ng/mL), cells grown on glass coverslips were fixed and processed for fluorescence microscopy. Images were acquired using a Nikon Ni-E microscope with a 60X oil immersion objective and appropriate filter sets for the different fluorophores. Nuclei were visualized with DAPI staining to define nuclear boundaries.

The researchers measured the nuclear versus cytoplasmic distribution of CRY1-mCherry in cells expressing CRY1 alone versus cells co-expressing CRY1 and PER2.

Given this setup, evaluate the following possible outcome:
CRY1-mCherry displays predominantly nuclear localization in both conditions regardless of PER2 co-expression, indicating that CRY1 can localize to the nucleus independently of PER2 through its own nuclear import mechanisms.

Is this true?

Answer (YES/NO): NO